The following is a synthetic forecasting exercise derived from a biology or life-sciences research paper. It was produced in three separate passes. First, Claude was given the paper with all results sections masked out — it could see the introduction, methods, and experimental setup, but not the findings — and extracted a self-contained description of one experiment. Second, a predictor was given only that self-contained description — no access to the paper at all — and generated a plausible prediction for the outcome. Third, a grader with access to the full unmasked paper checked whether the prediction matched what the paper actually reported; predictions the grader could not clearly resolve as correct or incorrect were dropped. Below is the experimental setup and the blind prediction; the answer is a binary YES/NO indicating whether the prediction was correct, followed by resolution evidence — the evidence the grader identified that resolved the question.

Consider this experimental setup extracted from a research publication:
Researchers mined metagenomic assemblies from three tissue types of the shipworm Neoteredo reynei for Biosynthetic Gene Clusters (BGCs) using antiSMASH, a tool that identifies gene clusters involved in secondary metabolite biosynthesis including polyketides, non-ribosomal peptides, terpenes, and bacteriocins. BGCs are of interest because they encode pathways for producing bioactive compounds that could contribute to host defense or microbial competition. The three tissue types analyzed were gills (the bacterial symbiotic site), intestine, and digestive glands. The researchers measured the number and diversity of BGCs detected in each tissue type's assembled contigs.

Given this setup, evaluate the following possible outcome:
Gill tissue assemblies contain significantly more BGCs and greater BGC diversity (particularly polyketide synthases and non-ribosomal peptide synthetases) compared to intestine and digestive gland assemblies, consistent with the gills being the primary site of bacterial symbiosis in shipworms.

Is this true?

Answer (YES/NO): YES